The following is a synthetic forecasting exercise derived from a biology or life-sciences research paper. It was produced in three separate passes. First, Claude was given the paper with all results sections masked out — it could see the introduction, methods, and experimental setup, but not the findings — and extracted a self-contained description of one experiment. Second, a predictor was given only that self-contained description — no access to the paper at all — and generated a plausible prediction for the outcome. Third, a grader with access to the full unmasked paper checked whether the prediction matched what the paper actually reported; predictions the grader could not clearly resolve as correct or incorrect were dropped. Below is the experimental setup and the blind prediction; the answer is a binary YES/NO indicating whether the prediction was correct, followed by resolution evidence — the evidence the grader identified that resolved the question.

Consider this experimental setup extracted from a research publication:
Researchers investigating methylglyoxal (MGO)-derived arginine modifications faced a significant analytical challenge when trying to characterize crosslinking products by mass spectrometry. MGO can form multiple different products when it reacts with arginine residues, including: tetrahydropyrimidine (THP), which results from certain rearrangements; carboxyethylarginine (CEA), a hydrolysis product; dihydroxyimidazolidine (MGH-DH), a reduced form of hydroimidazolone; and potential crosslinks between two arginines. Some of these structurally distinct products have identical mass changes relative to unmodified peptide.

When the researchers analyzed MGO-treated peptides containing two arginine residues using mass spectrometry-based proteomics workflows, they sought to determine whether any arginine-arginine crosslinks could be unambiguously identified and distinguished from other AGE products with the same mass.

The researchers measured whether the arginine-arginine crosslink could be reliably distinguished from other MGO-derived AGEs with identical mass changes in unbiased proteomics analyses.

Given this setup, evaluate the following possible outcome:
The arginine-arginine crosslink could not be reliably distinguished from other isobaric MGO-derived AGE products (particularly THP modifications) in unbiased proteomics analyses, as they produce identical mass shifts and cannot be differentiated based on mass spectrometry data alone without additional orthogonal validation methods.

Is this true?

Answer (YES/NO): YES